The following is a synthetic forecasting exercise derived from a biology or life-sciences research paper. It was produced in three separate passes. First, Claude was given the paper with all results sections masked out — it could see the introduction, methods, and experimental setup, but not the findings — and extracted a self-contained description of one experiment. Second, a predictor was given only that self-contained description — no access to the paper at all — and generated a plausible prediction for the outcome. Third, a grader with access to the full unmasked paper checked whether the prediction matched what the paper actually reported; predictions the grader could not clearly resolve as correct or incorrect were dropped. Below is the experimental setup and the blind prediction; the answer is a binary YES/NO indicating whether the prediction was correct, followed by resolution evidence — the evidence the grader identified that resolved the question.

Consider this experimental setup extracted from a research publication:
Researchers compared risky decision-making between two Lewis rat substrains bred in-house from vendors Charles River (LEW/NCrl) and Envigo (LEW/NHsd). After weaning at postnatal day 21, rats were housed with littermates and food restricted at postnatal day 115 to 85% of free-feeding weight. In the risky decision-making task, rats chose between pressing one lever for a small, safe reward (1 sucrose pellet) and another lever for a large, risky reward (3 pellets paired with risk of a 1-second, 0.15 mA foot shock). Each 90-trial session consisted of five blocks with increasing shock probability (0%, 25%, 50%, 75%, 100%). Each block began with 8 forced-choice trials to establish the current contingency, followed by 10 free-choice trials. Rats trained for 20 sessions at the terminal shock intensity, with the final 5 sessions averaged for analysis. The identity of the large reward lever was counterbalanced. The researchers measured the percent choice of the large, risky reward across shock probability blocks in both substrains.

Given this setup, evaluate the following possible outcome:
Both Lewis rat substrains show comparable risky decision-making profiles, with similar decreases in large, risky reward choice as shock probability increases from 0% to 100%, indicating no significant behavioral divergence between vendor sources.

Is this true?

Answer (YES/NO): NO